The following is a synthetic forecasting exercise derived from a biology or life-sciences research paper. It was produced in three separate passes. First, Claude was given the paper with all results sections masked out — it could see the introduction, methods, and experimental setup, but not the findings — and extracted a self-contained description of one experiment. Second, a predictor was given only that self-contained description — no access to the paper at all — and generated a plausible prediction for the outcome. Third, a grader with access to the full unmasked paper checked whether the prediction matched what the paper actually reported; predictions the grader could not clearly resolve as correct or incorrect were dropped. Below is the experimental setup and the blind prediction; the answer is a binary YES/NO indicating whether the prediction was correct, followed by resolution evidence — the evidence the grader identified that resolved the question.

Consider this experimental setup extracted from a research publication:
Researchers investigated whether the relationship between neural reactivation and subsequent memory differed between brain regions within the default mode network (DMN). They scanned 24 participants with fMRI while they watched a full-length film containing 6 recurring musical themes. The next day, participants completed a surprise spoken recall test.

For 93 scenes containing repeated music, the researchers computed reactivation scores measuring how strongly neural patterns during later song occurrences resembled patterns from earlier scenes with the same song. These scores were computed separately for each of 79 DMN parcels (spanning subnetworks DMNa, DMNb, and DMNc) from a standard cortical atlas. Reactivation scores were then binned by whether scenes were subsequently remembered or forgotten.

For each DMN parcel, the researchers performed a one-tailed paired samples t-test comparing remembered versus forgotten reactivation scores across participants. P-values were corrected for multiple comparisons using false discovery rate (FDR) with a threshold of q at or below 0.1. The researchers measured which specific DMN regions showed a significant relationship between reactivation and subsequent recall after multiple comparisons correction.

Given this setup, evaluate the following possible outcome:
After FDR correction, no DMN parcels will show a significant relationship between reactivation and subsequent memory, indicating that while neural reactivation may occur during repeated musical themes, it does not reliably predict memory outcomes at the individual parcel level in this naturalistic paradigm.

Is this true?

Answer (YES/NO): NO